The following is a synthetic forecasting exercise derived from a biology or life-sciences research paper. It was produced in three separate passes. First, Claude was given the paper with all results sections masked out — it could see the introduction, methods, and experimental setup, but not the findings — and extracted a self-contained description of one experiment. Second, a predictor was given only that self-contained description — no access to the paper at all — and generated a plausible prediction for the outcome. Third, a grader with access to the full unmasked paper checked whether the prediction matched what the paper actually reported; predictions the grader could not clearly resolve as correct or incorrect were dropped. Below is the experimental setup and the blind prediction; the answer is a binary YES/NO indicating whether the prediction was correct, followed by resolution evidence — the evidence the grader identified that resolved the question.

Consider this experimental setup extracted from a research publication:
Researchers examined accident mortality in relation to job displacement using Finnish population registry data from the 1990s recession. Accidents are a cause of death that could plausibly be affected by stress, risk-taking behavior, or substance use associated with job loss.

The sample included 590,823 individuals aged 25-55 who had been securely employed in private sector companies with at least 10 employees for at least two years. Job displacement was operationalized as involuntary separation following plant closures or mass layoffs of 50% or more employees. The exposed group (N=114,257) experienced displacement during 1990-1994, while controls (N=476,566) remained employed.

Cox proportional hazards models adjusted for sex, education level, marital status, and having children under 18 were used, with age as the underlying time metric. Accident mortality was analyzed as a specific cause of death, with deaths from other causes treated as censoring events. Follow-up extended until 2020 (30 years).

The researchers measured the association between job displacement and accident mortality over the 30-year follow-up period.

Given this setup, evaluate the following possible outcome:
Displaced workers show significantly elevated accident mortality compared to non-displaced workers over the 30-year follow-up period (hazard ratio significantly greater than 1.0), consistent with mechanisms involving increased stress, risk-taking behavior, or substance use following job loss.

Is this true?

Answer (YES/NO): YES